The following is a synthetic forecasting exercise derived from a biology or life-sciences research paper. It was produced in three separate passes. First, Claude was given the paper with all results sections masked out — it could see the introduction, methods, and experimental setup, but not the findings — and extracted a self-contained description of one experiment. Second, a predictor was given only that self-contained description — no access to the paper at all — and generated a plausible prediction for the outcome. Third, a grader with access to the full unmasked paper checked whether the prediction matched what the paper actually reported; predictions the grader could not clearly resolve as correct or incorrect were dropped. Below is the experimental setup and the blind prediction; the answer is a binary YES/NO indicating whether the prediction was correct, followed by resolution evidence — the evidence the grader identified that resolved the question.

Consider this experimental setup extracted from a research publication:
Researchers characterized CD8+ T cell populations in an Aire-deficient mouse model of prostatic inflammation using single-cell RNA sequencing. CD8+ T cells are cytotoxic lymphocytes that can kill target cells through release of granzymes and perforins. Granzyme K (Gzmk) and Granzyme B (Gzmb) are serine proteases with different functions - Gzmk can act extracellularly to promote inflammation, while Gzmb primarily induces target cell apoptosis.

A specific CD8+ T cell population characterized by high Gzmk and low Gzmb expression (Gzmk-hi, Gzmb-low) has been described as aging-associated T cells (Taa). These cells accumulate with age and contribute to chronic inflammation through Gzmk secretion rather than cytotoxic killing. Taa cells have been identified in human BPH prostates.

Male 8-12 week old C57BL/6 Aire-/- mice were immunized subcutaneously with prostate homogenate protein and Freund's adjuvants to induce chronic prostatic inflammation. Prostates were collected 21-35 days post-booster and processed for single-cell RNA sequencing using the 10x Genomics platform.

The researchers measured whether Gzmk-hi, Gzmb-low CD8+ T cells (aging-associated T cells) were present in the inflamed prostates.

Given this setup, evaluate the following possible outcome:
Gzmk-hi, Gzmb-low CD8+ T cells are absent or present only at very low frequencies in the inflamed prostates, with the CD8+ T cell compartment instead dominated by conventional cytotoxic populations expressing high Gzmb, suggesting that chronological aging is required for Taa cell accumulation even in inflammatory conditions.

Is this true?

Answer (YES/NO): NO